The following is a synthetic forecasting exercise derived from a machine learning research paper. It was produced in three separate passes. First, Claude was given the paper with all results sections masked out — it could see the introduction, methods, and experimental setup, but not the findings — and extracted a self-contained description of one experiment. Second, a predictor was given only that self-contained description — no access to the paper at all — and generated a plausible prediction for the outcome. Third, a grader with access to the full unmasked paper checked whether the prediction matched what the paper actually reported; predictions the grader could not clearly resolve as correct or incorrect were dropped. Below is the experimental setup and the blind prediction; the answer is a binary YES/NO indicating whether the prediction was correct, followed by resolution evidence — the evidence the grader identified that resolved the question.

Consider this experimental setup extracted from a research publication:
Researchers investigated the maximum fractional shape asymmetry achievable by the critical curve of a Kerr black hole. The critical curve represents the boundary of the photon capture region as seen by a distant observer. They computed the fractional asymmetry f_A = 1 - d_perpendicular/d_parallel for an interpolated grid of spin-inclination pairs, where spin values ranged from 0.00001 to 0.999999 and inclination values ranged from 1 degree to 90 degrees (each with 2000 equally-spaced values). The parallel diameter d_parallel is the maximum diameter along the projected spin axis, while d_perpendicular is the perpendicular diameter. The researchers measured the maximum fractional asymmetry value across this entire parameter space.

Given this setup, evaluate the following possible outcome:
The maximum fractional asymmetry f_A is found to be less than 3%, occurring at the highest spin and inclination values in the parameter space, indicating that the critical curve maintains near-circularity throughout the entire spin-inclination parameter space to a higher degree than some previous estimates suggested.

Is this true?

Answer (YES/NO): NO